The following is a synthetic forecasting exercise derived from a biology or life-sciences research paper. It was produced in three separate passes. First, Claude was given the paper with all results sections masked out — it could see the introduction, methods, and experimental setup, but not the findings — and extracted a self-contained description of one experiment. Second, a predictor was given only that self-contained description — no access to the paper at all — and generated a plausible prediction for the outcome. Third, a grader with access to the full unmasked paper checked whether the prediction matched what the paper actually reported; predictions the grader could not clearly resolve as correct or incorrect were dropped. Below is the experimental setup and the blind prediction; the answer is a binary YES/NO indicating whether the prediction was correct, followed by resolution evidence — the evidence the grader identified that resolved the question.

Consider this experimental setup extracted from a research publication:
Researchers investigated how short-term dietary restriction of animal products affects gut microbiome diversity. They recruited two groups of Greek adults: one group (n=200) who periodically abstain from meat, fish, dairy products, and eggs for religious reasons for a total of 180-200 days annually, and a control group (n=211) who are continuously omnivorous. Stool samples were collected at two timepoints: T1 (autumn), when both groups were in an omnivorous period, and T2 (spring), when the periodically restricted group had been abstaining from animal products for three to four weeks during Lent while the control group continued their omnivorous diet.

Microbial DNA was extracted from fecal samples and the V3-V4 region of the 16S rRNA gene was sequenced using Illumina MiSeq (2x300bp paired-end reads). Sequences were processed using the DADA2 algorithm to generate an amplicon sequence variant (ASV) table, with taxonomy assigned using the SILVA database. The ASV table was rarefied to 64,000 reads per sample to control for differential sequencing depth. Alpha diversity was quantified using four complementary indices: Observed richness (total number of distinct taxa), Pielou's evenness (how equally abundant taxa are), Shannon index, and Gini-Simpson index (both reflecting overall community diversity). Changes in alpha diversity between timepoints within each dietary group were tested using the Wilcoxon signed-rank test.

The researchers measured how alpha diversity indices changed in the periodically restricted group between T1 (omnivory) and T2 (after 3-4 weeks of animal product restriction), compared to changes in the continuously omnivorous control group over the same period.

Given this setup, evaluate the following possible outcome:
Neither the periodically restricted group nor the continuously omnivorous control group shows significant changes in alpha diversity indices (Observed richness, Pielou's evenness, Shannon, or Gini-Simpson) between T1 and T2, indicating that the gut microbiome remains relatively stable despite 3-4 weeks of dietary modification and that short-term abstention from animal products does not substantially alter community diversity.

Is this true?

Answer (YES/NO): NO